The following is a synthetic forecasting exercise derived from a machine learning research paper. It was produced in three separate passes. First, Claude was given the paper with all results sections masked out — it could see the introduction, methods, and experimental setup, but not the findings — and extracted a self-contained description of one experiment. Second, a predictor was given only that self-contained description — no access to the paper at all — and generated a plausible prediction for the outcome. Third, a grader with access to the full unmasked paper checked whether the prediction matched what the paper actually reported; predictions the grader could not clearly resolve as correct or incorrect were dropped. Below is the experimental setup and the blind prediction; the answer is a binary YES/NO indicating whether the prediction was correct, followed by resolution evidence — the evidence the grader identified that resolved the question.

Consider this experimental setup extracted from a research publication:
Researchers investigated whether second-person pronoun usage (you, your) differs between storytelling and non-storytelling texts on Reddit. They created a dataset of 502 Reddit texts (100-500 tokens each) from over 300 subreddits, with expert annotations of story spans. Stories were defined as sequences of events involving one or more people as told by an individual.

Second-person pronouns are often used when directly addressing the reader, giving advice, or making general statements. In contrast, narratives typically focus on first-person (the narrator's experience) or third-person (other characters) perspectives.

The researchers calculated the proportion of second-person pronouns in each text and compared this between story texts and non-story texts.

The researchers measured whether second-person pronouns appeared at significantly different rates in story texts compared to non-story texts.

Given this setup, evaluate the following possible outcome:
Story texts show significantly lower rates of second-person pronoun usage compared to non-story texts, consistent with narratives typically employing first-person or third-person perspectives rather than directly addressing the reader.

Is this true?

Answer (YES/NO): YES